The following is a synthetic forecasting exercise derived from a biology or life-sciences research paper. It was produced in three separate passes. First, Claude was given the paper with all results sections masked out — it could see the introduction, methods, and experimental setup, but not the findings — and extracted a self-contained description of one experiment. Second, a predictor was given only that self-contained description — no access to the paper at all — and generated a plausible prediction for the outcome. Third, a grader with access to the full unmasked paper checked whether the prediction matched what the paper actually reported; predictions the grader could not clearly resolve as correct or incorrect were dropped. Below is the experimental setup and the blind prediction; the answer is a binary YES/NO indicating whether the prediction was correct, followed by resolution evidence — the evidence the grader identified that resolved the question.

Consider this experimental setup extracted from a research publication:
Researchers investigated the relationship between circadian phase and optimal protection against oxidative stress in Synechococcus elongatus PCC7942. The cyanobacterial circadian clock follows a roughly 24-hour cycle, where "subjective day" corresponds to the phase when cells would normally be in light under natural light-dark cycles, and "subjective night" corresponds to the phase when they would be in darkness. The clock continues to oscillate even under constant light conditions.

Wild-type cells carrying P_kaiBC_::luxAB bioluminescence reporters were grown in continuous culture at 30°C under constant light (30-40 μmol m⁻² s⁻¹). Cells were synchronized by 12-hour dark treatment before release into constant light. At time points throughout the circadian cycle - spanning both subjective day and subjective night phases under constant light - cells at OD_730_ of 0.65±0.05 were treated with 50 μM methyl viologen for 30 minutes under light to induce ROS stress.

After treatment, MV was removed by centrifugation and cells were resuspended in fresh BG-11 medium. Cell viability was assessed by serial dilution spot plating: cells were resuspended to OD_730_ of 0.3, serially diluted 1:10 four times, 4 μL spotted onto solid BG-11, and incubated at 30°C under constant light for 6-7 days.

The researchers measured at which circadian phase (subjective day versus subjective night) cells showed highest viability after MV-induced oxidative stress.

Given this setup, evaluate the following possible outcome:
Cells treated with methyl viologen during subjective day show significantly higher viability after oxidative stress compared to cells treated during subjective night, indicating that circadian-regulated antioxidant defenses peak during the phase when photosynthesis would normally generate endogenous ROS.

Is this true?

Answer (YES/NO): NO